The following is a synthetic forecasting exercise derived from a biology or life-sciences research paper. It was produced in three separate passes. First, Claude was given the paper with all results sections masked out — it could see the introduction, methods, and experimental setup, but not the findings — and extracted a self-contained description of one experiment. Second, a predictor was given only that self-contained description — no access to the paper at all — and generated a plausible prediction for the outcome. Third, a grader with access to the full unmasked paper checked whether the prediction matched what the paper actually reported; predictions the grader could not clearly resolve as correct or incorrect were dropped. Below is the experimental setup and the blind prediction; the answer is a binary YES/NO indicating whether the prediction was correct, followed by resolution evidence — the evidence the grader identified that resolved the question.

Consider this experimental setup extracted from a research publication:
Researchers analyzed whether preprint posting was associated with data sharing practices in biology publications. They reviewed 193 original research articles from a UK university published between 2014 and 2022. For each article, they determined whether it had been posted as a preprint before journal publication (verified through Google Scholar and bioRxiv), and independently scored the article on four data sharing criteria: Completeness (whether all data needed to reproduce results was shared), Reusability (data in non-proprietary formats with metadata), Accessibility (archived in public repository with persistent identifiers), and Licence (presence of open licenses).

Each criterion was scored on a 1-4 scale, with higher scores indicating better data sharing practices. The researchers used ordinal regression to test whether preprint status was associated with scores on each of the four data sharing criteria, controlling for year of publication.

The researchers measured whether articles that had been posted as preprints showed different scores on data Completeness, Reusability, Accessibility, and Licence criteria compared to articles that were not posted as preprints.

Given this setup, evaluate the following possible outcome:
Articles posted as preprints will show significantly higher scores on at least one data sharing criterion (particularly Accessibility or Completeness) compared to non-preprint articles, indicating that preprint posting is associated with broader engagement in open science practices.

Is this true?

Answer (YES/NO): YES